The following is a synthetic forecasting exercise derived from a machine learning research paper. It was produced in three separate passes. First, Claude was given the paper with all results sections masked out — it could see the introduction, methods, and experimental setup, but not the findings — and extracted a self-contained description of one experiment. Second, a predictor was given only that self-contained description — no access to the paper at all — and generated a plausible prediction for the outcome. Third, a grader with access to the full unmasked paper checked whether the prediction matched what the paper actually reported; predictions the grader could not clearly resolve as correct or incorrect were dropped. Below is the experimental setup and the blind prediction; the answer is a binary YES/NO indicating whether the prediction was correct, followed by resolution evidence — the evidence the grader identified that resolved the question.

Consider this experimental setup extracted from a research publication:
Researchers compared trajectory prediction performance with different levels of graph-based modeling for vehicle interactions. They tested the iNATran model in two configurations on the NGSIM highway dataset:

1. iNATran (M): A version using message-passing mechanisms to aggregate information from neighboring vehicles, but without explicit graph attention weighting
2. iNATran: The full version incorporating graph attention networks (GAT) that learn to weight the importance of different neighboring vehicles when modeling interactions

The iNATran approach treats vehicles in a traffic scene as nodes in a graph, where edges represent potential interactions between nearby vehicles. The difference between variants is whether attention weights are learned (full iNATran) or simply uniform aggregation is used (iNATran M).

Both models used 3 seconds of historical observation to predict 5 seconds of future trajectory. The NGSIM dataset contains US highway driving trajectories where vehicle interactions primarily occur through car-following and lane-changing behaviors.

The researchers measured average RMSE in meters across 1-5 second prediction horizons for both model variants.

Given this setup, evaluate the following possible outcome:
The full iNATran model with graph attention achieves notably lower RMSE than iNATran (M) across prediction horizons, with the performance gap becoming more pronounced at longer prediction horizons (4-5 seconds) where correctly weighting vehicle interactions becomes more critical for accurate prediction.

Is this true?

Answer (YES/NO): YES